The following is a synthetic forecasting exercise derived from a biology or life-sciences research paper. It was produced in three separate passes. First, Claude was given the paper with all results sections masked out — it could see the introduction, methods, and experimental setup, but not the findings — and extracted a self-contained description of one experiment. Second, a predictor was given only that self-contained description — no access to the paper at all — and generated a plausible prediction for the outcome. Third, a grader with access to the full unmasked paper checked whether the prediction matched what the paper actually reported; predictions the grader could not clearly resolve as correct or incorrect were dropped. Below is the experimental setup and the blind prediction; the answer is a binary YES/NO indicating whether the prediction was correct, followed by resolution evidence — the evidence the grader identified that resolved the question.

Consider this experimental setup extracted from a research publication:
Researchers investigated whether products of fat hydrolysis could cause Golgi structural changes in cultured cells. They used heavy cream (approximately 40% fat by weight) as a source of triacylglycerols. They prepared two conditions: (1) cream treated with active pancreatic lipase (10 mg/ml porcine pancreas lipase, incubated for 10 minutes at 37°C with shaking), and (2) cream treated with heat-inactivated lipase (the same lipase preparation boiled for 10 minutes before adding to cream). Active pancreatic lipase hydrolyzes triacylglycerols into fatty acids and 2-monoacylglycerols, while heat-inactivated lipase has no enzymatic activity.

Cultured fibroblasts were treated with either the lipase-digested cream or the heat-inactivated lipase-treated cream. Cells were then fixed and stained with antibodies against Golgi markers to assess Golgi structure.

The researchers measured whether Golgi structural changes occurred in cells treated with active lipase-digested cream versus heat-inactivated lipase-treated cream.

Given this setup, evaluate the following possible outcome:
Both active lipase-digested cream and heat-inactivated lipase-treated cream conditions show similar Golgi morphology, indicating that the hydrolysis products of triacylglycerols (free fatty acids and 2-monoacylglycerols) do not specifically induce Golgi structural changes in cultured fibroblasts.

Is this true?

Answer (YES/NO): NO